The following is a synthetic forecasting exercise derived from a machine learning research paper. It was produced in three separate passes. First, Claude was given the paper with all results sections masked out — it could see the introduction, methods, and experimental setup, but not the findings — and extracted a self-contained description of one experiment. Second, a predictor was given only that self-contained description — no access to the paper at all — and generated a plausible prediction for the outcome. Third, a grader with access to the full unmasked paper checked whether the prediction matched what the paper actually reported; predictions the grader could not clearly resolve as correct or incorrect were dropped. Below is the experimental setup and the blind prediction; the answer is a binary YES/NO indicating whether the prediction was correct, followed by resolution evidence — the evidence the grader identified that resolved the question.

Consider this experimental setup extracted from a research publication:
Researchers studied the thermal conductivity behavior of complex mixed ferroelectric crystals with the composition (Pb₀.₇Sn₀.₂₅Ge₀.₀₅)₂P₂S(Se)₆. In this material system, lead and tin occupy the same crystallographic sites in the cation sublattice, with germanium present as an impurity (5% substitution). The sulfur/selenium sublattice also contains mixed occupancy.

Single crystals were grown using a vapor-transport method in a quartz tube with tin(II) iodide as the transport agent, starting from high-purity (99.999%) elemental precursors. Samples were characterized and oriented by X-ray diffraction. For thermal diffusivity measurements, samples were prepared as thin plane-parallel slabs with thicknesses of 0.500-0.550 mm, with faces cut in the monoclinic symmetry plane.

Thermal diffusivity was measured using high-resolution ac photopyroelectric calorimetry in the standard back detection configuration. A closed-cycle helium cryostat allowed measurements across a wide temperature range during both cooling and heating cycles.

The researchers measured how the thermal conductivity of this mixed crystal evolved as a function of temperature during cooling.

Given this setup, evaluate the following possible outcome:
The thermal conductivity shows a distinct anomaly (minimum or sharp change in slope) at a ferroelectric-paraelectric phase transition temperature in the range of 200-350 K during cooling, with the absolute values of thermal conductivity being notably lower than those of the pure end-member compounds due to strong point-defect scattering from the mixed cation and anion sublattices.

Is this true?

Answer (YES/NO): NO